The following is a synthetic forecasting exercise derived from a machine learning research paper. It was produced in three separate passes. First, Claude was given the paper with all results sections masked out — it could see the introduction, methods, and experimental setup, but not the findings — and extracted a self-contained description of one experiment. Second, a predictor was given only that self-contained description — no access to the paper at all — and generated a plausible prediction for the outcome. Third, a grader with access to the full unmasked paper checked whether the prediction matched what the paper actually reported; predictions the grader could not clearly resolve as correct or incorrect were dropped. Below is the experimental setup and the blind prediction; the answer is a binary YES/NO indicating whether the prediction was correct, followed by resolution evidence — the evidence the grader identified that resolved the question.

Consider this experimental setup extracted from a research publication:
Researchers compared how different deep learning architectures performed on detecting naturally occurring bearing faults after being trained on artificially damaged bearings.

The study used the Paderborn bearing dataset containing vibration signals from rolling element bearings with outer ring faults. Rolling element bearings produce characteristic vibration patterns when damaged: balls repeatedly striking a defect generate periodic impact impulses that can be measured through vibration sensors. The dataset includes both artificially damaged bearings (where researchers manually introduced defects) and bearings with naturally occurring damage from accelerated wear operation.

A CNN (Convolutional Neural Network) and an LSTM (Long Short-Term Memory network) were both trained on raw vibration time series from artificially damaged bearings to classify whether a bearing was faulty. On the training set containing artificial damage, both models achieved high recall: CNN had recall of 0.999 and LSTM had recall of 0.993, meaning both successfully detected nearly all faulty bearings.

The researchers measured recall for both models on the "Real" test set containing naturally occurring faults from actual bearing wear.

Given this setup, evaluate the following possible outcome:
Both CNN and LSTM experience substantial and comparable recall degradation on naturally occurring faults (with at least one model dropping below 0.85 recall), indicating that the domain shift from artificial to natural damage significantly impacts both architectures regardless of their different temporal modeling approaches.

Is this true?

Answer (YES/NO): NO